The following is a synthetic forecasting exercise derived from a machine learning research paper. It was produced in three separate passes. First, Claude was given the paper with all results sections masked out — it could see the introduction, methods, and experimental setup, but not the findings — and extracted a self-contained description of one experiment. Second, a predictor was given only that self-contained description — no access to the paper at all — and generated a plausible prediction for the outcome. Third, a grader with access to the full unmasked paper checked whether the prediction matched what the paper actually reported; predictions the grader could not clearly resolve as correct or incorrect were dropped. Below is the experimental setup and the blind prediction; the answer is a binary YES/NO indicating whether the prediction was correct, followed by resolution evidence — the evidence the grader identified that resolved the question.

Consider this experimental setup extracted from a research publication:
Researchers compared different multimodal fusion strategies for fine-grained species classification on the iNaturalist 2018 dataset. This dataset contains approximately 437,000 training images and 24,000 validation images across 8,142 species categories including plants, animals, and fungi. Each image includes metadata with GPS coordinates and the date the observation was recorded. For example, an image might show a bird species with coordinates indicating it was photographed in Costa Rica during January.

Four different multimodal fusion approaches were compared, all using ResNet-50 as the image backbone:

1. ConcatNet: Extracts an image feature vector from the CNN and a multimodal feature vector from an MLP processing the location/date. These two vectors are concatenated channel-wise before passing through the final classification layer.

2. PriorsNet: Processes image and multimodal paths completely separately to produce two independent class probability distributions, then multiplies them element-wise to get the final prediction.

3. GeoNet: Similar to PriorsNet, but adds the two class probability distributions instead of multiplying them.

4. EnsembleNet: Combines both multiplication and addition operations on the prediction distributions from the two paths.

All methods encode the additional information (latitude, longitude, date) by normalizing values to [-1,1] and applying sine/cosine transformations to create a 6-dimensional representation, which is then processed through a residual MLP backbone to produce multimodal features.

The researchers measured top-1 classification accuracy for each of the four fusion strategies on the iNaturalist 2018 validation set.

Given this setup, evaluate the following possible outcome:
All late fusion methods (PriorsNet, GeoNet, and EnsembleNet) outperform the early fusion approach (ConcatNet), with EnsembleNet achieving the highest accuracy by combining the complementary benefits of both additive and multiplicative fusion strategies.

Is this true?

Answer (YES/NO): NO